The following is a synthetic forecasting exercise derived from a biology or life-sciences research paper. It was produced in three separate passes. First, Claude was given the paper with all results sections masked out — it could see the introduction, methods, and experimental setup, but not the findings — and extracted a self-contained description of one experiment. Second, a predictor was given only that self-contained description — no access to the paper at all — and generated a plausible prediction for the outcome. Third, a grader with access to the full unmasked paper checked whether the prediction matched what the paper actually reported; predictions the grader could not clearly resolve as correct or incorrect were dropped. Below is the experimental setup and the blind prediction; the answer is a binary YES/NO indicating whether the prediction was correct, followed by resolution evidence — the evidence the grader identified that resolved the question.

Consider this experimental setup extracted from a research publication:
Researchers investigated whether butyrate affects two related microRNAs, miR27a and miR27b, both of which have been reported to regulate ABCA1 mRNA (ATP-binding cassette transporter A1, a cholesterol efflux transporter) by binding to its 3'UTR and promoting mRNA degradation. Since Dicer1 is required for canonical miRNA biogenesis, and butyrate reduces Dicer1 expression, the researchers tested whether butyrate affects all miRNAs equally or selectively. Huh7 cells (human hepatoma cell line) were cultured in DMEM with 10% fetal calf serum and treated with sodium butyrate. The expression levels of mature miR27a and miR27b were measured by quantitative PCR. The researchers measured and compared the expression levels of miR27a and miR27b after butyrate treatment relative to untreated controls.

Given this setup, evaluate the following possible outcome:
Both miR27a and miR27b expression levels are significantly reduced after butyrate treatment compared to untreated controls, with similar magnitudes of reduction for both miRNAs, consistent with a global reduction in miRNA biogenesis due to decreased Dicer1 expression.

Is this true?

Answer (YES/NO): NO